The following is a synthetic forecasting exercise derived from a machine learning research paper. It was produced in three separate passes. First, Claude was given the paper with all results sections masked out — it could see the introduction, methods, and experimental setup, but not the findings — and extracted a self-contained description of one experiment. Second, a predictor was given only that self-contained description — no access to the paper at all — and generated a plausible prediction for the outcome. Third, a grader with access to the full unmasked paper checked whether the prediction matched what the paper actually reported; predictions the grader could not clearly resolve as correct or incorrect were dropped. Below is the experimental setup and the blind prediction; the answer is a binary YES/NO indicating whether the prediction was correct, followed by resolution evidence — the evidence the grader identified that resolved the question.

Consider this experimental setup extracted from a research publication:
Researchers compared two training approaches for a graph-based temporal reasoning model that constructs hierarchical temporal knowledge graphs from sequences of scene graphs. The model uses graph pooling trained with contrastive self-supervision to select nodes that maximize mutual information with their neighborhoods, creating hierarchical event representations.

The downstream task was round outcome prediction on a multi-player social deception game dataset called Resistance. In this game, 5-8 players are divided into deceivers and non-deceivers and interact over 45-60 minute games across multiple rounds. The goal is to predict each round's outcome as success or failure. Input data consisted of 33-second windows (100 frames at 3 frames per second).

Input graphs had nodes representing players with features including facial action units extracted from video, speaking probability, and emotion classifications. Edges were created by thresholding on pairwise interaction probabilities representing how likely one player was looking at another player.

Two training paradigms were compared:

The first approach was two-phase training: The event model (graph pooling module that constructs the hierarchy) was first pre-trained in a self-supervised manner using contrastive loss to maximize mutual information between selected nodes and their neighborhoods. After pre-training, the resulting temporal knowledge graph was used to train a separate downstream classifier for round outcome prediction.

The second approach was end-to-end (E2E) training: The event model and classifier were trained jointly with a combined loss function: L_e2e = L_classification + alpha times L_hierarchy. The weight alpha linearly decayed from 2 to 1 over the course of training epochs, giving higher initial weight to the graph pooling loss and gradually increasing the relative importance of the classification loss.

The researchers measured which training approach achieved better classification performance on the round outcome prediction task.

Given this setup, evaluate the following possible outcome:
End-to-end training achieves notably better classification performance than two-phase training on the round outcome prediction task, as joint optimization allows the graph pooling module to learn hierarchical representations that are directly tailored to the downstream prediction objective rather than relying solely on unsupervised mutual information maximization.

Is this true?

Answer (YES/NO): YES